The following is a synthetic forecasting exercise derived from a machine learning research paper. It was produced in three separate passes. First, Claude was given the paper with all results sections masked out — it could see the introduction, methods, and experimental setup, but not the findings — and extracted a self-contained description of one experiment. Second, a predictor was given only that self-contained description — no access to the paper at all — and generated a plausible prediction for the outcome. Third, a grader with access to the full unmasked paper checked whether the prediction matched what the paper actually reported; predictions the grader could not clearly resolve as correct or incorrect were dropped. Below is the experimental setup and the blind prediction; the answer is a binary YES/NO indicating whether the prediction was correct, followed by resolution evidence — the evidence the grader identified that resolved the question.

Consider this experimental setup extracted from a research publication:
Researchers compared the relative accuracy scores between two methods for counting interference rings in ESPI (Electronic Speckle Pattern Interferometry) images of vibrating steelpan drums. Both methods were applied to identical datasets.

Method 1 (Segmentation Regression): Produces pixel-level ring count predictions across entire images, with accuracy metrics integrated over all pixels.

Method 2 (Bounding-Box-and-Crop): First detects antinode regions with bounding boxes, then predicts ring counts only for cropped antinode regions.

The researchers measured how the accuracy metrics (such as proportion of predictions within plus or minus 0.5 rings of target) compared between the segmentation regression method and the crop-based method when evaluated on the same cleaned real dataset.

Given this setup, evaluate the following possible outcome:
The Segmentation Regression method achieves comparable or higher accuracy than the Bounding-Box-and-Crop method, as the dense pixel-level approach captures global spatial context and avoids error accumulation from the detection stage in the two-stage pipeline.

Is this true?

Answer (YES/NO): NO